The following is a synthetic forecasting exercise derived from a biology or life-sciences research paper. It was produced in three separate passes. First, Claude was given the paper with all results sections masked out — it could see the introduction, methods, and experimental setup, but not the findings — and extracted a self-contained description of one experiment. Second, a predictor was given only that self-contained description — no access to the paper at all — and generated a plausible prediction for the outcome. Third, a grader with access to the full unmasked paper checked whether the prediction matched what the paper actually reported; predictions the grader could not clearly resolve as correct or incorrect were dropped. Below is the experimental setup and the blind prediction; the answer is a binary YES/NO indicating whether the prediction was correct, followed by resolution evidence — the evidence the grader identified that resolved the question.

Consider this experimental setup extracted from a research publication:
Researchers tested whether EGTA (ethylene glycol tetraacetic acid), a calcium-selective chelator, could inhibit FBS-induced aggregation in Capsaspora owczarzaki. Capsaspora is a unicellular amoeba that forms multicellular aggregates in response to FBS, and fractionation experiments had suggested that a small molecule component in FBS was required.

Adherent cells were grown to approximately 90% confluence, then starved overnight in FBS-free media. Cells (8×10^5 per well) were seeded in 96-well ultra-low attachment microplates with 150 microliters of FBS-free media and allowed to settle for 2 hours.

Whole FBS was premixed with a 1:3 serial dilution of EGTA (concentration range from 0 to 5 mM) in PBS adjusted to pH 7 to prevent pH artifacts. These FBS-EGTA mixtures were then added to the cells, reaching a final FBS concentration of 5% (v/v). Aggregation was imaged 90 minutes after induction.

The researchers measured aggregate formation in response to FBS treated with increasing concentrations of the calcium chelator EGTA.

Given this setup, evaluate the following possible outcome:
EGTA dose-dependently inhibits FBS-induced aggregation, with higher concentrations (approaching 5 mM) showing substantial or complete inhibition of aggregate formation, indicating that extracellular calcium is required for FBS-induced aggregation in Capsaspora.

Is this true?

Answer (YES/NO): YES